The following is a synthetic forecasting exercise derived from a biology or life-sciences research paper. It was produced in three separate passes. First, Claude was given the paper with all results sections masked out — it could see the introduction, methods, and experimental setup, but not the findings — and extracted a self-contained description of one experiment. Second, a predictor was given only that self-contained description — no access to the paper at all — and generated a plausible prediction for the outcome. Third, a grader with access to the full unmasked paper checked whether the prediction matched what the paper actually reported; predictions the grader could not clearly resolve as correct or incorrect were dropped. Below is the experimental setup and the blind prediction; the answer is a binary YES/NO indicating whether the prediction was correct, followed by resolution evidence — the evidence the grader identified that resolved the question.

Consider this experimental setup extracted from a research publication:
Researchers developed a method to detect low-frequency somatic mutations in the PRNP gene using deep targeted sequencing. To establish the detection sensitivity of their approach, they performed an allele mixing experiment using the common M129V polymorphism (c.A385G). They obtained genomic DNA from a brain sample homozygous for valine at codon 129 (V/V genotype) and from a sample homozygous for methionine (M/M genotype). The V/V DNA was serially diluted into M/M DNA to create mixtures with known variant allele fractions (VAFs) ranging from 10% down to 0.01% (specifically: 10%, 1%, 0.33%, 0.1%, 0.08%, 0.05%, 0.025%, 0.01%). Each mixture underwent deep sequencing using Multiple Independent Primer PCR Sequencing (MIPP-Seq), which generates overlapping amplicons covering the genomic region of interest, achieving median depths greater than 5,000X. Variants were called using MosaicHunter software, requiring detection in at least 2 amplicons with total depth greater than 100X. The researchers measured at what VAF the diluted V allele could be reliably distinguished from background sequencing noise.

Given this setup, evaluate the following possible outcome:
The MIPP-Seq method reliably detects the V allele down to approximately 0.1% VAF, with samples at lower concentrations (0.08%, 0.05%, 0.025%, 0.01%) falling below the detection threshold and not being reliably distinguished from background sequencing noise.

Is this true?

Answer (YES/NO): NO